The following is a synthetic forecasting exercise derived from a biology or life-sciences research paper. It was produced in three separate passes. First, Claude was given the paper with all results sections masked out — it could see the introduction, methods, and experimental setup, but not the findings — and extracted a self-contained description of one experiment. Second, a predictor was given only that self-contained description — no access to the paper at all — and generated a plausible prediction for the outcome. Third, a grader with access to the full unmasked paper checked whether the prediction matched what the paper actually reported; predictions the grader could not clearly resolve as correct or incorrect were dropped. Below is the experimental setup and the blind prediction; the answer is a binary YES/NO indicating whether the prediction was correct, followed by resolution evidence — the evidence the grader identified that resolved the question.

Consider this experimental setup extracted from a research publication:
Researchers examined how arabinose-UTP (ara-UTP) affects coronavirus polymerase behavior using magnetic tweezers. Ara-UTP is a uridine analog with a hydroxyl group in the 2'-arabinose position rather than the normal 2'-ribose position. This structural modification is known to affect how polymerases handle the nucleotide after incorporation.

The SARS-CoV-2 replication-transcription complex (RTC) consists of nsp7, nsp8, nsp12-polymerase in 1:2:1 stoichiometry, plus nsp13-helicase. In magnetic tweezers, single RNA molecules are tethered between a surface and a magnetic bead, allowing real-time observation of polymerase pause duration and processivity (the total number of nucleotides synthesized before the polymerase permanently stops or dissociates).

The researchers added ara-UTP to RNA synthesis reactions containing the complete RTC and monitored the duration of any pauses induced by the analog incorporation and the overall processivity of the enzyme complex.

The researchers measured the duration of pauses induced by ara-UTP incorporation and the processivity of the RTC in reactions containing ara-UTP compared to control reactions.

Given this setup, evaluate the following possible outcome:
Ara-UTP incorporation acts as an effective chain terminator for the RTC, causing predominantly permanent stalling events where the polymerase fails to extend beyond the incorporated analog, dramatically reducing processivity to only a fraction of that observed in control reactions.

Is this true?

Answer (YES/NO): NO